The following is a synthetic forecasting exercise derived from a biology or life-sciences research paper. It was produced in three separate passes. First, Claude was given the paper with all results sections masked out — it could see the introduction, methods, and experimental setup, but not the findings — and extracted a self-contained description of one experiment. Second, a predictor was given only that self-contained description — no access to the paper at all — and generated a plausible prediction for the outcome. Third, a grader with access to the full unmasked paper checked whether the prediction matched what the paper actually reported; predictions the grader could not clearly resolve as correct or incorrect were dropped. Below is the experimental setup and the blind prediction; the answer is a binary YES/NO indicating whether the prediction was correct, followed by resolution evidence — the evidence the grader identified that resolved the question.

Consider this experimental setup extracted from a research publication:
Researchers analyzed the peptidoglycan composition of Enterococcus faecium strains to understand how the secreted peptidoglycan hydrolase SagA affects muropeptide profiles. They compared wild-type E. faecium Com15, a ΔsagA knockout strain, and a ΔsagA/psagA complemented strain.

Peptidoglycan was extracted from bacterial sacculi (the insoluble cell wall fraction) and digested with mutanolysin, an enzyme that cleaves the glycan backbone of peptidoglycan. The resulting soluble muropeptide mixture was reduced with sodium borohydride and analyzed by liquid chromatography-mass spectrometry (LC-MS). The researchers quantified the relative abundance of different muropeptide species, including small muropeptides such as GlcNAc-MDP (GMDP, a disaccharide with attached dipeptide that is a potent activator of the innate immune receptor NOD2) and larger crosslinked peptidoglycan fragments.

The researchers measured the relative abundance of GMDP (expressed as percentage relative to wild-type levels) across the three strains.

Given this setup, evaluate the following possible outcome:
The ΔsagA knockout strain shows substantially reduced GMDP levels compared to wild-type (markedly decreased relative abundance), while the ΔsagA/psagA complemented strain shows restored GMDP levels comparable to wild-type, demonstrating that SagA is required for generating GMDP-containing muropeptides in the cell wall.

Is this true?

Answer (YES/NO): YES